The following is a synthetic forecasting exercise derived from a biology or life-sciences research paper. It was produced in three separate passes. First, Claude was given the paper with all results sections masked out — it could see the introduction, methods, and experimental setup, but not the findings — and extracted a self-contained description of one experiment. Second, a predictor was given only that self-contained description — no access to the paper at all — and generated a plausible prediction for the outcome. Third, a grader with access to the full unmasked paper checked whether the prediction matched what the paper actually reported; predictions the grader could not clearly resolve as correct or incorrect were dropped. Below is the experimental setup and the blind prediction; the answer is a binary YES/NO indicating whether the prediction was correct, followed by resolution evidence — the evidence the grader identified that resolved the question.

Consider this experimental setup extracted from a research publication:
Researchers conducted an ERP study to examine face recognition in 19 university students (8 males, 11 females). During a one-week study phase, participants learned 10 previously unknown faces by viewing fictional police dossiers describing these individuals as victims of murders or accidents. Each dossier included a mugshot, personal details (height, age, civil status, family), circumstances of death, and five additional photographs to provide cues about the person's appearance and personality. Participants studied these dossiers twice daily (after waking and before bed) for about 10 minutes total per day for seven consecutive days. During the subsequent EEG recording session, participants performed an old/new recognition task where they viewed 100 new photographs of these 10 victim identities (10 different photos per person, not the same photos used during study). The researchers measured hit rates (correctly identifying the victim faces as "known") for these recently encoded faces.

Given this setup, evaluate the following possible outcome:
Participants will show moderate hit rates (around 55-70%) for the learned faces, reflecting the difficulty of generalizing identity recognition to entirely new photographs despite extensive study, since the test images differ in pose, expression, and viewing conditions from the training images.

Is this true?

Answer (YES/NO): NO